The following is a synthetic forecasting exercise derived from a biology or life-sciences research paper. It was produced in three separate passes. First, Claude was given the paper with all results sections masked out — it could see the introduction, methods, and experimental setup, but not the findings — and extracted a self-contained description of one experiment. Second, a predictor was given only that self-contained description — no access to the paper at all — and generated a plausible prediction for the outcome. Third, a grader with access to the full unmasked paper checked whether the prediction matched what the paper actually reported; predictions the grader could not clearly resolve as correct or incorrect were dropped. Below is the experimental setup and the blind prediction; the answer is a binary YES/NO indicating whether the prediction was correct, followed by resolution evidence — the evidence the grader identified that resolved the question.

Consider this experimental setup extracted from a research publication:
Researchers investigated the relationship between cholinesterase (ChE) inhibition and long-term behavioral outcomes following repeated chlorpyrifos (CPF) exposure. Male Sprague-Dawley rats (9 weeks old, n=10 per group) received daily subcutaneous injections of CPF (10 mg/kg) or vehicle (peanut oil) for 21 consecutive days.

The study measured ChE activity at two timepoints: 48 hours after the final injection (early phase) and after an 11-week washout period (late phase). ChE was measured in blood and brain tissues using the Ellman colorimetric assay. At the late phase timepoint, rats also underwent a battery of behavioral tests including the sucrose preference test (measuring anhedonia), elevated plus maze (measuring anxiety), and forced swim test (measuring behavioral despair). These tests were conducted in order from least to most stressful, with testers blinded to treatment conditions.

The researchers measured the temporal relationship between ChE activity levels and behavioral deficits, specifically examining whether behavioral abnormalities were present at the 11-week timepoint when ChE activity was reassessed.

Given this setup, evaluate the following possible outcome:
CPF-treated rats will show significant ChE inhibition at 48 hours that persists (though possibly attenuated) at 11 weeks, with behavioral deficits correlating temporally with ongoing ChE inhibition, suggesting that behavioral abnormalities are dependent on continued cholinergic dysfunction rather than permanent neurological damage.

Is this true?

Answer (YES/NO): NO